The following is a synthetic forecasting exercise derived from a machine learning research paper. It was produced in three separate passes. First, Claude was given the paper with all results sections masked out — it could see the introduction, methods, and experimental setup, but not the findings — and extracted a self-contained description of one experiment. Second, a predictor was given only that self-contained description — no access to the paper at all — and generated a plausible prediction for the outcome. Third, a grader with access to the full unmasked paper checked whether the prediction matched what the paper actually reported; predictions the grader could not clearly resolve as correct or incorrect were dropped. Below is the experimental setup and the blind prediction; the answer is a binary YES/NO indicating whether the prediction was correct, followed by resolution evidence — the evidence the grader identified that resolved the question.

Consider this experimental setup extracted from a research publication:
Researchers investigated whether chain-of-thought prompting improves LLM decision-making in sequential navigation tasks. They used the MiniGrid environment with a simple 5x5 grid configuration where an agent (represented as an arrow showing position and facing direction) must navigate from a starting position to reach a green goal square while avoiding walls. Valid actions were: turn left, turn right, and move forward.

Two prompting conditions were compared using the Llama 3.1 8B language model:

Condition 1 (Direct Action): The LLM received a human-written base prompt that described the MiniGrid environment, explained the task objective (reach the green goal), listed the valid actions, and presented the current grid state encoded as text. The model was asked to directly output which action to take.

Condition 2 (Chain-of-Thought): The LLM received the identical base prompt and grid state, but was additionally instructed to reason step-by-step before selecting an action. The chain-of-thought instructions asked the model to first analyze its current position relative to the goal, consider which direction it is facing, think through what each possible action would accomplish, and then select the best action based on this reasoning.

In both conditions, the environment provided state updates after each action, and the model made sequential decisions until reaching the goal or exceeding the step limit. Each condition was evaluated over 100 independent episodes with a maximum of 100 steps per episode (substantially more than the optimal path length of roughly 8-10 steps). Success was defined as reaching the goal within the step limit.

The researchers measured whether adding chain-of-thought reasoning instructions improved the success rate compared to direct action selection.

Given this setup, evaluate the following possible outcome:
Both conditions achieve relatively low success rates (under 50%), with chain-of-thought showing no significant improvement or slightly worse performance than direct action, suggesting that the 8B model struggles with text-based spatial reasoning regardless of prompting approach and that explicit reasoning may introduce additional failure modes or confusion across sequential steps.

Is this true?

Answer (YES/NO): NO